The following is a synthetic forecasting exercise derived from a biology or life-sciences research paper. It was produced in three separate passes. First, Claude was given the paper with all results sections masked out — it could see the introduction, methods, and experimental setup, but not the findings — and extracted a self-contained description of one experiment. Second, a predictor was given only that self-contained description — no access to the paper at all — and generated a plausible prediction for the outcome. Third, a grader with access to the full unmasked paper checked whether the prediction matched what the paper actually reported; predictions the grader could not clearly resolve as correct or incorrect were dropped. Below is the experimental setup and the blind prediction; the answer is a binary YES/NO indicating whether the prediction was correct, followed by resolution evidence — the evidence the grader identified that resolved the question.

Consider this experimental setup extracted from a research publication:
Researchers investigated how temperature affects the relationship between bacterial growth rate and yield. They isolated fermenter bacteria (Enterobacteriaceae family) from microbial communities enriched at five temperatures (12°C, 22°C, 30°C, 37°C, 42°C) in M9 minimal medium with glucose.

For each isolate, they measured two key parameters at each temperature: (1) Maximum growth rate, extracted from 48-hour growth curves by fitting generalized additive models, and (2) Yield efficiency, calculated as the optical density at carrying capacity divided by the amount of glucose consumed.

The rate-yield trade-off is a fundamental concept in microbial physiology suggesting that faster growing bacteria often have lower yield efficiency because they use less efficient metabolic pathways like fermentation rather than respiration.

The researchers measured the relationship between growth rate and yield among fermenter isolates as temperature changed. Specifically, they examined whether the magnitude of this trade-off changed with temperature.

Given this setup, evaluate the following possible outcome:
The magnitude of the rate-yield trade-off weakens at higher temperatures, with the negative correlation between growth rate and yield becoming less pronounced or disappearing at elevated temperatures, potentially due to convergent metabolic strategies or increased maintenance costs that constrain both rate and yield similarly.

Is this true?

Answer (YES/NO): NO